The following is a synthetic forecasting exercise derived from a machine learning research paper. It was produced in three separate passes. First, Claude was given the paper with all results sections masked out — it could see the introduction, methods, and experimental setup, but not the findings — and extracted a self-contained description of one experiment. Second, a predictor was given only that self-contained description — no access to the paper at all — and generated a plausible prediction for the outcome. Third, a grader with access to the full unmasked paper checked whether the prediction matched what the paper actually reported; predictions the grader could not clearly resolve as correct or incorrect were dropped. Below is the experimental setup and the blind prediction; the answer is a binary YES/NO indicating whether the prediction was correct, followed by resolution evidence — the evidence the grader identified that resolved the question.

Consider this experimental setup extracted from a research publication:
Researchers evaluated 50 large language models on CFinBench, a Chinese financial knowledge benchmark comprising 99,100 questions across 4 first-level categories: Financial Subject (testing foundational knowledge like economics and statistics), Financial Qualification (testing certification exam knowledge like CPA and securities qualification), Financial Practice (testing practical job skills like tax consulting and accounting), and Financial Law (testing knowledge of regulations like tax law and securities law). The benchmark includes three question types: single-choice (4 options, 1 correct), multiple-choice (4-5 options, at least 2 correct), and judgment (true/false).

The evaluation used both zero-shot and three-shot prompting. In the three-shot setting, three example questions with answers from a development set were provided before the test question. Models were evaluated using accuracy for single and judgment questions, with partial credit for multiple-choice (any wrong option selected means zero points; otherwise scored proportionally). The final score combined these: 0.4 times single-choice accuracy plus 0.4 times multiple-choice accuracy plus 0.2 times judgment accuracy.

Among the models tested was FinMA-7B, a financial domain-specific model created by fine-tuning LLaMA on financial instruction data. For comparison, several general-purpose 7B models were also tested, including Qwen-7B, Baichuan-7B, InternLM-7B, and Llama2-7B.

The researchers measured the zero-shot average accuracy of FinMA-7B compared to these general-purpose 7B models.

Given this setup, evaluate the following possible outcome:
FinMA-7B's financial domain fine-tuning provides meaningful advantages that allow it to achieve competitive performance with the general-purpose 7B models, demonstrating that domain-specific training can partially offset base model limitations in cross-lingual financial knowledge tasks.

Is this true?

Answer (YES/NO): NO